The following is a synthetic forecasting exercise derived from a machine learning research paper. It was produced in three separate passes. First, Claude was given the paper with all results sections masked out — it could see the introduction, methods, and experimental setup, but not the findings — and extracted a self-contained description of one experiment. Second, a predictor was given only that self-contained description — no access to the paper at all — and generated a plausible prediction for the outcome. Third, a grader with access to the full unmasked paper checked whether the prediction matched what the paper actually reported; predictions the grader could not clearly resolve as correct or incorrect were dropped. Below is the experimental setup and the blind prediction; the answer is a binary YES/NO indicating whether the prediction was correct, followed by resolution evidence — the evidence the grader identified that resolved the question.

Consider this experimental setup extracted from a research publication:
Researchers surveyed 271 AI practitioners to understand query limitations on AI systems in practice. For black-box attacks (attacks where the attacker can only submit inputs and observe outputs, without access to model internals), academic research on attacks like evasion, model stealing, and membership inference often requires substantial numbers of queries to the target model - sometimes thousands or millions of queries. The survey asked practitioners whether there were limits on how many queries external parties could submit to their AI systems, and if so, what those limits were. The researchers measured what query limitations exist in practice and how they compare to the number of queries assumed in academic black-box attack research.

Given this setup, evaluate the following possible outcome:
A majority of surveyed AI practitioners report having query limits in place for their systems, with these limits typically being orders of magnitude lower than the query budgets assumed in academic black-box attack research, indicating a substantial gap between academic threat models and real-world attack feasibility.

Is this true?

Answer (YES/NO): NO